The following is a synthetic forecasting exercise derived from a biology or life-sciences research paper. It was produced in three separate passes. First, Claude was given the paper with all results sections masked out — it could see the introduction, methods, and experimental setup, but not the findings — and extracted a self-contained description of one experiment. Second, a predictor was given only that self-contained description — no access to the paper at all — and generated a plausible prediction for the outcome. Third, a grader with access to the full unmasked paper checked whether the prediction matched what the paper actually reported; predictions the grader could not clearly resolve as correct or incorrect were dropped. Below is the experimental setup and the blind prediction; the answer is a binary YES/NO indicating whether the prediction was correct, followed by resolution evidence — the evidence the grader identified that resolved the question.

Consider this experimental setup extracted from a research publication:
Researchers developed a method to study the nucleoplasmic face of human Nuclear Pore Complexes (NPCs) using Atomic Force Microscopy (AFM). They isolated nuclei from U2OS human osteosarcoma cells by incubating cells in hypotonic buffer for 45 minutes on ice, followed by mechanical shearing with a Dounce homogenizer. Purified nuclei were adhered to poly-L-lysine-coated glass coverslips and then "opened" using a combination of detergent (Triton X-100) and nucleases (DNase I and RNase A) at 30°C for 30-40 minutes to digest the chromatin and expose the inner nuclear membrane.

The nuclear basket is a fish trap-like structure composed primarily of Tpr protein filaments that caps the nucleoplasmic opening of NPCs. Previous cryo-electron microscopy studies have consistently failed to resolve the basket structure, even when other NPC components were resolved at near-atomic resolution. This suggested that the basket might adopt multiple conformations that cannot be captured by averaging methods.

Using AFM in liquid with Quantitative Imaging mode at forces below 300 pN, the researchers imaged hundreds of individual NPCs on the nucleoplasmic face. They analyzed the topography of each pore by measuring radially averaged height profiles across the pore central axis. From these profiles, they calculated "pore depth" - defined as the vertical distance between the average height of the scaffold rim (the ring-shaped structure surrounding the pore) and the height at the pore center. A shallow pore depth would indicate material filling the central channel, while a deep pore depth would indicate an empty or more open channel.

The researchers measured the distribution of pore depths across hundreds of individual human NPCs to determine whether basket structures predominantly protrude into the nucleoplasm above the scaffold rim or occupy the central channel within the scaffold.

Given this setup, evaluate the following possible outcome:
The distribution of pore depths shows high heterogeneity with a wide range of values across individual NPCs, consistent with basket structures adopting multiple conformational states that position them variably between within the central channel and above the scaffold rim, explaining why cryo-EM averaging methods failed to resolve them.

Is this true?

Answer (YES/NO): YES